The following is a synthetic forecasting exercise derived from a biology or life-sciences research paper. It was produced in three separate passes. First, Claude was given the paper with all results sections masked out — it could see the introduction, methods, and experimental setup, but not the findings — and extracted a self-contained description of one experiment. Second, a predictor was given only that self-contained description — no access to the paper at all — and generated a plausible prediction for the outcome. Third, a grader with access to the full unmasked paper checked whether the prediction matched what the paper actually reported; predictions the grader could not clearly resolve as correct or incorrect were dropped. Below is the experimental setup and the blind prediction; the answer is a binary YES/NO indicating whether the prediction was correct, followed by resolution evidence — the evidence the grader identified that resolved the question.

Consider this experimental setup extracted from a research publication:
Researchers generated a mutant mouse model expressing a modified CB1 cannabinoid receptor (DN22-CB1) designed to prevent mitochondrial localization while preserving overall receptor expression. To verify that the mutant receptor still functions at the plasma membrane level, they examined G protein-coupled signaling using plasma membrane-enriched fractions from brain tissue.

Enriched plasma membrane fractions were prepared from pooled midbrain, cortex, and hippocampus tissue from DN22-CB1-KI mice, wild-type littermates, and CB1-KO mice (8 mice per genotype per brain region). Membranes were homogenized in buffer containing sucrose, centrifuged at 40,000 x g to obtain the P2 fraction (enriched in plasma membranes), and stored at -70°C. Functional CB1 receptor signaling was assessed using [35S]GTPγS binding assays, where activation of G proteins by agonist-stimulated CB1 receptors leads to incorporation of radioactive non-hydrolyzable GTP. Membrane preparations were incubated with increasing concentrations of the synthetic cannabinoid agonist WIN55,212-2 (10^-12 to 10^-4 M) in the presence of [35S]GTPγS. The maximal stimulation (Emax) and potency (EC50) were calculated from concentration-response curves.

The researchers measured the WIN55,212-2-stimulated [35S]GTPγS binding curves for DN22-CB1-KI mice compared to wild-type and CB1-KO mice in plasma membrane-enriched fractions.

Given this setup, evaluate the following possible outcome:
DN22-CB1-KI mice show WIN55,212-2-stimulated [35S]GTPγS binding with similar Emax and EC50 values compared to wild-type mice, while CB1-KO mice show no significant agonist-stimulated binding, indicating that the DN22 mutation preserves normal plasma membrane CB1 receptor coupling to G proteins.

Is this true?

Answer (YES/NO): YES